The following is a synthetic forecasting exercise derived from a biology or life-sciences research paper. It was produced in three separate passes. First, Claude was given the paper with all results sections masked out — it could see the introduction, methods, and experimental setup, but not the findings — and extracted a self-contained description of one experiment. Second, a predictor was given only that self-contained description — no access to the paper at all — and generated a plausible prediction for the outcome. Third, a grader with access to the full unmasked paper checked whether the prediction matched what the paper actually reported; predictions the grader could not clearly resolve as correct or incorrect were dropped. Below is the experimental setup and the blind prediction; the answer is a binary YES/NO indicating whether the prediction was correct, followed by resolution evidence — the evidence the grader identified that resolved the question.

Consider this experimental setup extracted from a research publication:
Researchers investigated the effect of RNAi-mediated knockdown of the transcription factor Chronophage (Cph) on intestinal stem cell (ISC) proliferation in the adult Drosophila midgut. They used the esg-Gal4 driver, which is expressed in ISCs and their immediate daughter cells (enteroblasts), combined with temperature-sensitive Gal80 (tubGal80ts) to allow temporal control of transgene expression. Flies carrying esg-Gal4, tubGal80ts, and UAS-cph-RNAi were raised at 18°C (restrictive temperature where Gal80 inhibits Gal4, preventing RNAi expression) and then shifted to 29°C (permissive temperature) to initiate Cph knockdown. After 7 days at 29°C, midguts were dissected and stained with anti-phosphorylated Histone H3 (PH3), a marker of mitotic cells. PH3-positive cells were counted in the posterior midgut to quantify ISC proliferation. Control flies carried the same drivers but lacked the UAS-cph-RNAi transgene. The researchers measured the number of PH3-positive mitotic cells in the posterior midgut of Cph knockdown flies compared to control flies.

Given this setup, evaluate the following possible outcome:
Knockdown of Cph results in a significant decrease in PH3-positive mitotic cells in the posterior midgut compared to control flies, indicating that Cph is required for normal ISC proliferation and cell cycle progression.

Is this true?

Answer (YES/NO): YES